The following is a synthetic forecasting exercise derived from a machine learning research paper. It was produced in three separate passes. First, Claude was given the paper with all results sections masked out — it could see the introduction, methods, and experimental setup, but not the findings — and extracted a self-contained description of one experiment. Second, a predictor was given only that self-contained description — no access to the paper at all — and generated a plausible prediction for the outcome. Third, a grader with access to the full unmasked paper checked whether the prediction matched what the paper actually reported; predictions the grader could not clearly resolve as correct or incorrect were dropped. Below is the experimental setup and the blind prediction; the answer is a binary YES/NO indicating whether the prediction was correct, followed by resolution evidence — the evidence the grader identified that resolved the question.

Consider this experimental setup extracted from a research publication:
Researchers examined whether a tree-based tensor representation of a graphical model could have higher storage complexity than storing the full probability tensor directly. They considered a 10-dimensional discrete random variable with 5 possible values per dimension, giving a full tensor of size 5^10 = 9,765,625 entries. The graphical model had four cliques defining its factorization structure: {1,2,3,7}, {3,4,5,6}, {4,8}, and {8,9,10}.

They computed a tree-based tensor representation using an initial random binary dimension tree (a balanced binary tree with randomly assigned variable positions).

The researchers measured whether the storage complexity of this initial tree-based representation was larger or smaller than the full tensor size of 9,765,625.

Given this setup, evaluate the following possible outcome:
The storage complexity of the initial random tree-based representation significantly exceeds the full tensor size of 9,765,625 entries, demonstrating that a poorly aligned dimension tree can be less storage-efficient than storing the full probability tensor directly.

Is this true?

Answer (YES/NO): YES